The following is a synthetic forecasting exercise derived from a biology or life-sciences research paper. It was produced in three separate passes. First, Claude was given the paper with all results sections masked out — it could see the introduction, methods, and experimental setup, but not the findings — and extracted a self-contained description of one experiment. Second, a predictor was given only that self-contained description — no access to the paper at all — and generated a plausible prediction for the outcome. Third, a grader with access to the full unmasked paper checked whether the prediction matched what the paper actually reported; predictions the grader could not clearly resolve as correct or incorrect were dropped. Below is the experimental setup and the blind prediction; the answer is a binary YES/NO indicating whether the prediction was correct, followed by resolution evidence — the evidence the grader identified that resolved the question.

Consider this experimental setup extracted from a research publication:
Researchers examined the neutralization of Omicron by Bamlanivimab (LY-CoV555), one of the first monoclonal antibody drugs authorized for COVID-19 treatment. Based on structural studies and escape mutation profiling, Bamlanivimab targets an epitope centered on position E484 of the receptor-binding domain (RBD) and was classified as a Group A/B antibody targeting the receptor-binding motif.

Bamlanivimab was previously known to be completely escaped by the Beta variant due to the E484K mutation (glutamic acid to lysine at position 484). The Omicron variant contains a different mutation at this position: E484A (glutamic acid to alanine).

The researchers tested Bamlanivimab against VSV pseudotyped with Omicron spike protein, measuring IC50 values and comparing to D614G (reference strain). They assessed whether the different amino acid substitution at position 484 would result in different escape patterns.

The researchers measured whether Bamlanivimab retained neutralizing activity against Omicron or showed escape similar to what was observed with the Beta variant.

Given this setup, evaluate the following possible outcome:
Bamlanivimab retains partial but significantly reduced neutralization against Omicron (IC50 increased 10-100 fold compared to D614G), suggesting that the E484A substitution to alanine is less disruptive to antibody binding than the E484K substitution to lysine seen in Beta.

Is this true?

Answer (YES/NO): NO